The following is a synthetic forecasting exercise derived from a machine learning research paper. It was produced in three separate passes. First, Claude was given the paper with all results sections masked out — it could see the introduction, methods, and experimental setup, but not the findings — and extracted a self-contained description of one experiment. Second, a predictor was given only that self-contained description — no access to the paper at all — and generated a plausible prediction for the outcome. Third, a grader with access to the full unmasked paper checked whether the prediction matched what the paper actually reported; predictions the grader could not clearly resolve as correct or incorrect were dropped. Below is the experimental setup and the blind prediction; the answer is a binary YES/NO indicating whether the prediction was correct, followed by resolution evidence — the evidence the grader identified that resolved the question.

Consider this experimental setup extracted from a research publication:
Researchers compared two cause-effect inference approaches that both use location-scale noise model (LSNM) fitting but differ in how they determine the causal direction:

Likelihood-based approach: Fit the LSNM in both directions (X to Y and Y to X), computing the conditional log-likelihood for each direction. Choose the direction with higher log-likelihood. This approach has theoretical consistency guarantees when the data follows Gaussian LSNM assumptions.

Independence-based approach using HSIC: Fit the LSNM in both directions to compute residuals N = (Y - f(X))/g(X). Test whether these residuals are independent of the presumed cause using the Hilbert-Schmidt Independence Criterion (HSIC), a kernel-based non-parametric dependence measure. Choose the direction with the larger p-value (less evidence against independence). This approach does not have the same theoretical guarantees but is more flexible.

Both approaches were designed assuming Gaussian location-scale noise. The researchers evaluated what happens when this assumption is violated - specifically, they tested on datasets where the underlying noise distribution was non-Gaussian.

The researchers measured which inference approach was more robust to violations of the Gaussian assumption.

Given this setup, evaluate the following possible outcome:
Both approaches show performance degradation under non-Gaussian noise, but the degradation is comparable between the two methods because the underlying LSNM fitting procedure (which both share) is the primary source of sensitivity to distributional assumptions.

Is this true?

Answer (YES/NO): NO